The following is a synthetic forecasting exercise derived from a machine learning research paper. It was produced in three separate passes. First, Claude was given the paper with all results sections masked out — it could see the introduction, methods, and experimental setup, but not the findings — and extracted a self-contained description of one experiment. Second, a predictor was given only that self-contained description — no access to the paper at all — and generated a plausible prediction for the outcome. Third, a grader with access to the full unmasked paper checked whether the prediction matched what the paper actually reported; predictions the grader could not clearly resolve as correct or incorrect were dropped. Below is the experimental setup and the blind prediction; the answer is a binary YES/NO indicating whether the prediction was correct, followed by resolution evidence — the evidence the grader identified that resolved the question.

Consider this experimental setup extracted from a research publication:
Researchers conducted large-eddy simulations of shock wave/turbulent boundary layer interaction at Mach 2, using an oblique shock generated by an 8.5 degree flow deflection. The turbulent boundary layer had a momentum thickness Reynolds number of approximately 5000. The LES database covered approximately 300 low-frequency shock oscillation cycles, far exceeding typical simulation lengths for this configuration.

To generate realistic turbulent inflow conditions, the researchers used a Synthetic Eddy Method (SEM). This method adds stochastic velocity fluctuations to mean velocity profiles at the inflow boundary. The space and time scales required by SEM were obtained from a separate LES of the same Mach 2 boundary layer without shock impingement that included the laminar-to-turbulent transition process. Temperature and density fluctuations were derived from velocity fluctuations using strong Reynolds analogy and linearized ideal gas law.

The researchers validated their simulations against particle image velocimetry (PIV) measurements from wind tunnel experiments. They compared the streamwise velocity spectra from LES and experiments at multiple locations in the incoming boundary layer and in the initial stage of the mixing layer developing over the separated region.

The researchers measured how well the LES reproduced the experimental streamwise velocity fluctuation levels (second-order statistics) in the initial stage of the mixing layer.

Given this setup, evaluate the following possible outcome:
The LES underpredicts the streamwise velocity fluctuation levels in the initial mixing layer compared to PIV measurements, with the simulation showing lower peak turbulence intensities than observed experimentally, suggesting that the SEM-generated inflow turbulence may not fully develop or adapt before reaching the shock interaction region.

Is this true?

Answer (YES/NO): NO